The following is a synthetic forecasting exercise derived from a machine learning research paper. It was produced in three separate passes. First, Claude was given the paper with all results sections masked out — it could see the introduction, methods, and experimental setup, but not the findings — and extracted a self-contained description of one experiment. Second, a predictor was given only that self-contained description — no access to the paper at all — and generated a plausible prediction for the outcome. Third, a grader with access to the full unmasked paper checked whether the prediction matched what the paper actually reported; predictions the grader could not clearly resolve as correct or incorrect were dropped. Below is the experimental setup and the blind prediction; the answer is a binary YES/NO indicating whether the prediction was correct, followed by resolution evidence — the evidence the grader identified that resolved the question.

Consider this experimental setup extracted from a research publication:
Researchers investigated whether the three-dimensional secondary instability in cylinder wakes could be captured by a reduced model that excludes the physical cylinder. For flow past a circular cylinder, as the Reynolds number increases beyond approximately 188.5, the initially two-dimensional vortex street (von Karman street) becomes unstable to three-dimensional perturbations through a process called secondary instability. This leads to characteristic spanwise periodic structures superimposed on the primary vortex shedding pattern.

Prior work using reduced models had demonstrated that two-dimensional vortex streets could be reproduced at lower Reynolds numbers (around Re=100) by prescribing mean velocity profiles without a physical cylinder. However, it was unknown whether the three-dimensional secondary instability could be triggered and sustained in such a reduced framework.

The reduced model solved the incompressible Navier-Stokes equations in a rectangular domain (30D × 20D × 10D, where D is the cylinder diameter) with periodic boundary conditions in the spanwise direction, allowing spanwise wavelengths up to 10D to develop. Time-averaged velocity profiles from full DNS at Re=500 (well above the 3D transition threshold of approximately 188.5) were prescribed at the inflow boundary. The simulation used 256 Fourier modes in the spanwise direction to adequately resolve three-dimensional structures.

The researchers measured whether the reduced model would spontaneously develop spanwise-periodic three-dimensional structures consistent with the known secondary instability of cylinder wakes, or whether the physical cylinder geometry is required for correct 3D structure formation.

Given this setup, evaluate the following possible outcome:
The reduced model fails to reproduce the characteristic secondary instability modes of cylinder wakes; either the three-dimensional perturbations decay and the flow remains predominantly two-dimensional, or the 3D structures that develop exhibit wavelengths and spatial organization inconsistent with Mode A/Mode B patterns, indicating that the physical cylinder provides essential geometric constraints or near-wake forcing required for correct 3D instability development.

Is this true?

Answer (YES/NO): NO